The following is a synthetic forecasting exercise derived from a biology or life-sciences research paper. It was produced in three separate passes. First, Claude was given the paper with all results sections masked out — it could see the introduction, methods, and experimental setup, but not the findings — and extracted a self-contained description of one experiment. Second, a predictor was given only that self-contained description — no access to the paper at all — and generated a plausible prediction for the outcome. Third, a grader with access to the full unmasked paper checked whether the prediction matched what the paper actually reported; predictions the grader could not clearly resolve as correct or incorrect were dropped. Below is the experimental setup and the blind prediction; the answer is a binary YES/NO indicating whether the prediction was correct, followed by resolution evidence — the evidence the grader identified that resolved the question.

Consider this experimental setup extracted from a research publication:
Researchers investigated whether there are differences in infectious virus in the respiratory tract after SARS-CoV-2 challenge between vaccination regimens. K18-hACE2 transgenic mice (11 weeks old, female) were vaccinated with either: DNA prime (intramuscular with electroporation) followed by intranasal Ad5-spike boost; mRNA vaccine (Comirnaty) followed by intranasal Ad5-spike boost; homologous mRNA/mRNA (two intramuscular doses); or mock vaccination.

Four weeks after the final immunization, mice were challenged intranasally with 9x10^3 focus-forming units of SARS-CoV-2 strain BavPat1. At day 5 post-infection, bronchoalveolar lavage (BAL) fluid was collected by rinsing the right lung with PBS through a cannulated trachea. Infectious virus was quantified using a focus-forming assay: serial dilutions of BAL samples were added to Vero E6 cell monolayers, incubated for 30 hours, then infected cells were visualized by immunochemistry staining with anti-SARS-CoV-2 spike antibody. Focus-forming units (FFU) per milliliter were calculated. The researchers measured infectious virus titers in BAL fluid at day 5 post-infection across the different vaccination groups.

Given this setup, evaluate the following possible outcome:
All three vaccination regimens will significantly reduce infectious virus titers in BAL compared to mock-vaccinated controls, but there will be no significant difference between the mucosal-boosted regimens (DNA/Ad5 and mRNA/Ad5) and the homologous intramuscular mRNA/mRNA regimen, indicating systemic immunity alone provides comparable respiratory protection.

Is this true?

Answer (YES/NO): YES